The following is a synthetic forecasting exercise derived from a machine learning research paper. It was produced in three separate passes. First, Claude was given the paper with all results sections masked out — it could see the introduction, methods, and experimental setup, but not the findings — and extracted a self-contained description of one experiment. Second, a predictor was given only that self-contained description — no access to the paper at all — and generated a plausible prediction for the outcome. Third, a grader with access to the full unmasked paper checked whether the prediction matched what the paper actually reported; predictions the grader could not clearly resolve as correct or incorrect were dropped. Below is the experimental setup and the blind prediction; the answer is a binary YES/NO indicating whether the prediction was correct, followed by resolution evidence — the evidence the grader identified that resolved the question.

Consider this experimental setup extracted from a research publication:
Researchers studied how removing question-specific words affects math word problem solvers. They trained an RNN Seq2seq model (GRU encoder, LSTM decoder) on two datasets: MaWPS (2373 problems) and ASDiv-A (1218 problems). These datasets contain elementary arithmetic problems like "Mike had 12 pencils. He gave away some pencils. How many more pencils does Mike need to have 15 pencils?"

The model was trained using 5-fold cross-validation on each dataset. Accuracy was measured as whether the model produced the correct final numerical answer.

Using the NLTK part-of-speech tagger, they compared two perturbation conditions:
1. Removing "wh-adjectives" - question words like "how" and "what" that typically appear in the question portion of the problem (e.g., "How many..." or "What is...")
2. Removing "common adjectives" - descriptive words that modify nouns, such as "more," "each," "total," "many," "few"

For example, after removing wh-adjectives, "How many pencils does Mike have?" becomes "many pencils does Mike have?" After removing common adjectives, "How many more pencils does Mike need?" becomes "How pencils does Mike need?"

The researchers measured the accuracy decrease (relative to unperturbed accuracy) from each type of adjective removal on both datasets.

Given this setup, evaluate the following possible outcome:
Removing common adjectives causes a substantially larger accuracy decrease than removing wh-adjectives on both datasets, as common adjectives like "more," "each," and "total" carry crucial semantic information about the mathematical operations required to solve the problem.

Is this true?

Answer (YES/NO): YES